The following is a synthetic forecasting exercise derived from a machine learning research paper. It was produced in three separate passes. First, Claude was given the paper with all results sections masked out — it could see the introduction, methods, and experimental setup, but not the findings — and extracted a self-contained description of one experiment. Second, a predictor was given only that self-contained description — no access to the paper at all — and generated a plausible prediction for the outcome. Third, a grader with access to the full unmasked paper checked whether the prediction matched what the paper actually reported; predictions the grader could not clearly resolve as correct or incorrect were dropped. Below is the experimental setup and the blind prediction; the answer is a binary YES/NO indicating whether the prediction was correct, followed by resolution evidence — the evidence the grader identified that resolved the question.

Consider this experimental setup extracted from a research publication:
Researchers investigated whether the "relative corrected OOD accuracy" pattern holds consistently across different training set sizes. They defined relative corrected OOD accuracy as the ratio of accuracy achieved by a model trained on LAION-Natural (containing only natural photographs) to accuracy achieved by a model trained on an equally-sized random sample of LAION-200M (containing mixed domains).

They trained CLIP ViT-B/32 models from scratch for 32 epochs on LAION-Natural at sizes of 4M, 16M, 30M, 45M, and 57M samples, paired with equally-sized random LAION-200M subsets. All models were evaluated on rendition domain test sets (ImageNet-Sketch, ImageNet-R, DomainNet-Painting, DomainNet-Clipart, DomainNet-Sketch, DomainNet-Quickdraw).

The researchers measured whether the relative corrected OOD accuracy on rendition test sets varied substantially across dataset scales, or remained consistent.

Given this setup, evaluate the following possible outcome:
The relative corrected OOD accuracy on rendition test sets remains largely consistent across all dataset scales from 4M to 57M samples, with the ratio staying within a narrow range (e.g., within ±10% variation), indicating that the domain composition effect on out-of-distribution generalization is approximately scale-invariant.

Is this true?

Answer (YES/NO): YES